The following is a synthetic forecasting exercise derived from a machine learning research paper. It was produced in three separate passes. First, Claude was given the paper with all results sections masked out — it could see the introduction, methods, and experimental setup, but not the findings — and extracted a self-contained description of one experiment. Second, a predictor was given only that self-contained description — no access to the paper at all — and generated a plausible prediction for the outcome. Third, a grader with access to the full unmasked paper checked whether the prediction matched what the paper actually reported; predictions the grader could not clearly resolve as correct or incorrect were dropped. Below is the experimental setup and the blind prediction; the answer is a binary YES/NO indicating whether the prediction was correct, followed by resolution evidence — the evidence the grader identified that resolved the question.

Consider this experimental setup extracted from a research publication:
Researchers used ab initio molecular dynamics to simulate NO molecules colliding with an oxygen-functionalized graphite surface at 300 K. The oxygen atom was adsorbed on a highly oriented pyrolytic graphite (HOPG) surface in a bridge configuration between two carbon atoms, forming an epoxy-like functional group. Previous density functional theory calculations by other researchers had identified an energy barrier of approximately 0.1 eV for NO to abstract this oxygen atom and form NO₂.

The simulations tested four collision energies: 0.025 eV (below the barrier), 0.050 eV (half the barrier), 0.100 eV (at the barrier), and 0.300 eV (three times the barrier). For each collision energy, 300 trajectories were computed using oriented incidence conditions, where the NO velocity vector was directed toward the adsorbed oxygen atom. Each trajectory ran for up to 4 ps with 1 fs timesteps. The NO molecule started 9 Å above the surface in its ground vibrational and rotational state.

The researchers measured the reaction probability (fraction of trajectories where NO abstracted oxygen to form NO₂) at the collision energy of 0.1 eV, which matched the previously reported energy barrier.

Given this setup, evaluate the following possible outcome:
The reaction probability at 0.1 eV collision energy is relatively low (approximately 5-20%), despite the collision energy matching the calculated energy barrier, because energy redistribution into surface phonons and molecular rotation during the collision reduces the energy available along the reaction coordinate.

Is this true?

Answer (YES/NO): YES